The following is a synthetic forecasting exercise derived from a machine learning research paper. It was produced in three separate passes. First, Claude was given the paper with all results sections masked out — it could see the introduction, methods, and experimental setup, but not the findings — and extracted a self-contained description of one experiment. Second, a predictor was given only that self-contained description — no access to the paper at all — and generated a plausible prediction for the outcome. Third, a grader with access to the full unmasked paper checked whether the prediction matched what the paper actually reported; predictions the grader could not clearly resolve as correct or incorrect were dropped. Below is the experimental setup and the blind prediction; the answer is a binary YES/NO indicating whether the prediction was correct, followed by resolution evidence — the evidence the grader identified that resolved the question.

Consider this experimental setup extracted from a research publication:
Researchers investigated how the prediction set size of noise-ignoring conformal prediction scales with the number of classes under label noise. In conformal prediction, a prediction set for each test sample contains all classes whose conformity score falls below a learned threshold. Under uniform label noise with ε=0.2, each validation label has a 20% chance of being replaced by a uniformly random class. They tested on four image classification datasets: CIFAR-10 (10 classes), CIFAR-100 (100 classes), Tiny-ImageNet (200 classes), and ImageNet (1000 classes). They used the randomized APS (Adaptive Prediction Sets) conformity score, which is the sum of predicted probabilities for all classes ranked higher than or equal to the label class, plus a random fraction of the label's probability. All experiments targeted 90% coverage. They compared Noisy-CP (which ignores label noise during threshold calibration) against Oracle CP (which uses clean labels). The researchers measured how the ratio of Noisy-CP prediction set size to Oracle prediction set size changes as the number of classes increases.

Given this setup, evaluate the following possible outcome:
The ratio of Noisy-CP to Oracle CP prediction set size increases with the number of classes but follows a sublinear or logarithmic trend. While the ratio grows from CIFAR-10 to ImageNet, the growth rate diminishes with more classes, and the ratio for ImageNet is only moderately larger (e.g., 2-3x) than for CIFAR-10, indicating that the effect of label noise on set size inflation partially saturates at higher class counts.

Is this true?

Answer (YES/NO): NO